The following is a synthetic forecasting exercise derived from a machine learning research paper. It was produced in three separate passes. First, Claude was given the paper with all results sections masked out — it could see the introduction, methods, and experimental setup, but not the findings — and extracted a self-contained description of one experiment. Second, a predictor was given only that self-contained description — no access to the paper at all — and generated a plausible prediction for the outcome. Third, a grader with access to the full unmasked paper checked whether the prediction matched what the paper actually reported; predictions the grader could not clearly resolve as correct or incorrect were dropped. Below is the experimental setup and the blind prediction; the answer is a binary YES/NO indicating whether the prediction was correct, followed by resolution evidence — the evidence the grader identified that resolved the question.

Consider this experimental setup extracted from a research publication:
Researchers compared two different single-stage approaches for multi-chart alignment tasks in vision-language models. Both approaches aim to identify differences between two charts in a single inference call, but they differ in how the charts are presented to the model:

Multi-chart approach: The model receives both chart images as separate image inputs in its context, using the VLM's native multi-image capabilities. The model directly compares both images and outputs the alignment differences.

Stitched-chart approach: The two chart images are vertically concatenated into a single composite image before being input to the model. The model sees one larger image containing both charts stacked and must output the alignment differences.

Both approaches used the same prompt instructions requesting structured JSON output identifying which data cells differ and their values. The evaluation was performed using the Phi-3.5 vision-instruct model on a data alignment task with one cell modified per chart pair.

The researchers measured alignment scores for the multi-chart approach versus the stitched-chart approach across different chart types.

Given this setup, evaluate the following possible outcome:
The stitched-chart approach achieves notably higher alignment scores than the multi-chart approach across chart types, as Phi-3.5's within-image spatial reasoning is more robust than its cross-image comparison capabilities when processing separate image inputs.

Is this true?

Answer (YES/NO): NO